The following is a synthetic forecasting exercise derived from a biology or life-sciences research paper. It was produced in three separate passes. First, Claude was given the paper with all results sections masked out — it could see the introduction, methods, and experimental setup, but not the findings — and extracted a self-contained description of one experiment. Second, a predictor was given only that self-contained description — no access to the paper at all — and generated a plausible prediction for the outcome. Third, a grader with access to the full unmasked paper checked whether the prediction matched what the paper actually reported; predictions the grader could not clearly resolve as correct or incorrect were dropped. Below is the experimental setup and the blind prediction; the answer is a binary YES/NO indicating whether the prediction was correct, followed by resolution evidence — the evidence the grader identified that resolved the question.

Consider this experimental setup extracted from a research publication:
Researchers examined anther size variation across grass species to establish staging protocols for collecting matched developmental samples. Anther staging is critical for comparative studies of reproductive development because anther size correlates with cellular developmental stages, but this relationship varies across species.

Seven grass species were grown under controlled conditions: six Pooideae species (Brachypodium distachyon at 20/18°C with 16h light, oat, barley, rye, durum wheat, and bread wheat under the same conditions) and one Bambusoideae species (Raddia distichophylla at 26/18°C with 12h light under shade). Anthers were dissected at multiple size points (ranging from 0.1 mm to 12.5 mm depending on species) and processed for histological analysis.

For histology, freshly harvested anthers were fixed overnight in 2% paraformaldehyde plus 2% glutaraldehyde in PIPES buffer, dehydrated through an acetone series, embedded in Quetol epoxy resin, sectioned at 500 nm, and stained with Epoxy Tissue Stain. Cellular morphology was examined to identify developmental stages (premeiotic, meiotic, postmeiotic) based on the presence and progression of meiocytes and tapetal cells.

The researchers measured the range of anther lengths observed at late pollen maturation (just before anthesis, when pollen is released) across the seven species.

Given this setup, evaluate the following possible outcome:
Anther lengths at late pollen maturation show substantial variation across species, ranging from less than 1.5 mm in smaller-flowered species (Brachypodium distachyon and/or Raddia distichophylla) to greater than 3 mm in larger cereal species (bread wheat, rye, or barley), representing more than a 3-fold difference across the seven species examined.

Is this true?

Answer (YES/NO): YES